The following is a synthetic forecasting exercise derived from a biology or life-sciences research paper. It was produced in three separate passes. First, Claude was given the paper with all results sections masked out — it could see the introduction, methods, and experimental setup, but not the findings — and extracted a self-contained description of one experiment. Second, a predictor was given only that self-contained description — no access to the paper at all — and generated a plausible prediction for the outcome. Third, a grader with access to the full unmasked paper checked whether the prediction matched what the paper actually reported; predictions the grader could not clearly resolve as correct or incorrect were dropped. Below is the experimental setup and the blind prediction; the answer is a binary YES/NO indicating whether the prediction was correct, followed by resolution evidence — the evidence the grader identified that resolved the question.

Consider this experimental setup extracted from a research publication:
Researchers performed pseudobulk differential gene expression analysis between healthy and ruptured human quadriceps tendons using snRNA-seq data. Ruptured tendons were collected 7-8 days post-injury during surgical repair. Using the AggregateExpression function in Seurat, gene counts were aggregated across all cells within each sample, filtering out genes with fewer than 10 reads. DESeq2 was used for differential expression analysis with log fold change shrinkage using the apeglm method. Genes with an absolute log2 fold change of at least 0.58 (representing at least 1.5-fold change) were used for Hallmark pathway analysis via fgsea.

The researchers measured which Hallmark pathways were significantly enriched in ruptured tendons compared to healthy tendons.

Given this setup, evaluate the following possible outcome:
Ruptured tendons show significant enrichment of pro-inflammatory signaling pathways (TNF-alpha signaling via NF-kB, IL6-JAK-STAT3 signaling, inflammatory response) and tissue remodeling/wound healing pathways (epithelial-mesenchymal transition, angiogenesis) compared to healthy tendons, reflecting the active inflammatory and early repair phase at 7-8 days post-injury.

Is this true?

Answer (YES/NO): NO